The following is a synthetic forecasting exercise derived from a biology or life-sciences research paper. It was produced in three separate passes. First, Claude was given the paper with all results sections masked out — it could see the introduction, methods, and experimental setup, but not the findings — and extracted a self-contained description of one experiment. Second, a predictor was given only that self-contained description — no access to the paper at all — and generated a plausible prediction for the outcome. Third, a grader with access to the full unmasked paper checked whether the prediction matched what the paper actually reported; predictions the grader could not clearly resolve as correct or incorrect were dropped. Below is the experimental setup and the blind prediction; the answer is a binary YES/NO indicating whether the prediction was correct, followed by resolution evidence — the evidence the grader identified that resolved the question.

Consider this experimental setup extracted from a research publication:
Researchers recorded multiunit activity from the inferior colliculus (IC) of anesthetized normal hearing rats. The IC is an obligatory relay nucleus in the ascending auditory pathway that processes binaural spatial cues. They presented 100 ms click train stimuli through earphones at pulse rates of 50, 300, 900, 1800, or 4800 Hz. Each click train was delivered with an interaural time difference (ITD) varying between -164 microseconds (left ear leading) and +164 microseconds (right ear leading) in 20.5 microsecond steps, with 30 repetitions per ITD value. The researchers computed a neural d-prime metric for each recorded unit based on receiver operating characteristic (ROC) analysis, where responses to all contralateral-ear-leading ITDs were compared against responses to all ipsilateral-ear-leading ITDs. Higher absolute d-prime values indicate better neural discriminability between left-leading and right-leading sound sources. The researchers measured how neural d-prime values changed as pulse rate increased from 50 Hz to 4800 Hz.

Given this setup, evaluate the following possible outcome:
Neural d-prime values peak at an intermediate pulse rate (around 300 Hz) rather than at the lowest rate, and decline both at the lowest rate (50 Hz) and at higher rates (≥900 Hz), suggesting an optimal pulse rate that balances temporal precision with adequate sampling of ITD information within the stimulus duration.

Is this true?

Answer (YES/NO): YES